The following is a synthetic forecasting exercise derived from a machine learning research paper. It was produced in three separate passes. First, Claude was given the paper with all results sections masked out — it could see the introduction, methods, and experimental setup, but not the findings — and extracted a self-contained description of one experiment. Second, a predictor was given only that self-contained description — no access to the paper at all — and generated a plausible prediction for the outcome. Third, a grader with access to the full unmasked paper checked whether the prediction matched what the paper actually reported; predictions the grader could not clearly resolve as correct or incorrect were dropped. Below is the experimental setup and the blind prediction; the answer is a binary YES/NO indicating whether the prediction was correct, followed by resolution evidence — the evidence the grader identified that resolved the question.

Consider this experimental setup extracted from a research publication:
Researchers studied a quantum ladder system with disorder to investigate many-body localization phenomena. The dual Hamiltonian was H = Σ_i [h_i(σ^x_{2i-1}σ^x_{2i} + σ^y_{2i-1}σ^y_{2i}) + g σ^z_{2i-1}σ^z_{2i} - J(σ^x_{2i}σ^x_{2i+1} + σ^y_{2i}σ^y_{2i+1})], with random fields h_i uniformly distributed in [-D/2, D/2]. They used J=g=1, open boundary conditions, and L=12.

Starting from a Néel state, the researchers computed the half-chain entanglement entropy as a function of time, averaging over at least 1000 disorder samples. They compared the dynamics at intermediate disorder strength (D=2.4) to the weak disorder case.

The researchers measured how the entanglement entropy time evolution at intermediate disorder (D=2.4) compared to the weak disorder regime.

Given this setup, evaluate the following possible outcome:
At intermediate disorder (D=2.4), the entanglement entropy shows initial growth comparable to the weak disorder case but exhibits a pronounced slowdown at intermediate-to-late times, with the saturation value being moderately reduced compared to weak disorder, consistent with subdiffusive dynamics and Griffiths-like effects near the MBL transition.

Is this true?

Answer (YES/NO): NO